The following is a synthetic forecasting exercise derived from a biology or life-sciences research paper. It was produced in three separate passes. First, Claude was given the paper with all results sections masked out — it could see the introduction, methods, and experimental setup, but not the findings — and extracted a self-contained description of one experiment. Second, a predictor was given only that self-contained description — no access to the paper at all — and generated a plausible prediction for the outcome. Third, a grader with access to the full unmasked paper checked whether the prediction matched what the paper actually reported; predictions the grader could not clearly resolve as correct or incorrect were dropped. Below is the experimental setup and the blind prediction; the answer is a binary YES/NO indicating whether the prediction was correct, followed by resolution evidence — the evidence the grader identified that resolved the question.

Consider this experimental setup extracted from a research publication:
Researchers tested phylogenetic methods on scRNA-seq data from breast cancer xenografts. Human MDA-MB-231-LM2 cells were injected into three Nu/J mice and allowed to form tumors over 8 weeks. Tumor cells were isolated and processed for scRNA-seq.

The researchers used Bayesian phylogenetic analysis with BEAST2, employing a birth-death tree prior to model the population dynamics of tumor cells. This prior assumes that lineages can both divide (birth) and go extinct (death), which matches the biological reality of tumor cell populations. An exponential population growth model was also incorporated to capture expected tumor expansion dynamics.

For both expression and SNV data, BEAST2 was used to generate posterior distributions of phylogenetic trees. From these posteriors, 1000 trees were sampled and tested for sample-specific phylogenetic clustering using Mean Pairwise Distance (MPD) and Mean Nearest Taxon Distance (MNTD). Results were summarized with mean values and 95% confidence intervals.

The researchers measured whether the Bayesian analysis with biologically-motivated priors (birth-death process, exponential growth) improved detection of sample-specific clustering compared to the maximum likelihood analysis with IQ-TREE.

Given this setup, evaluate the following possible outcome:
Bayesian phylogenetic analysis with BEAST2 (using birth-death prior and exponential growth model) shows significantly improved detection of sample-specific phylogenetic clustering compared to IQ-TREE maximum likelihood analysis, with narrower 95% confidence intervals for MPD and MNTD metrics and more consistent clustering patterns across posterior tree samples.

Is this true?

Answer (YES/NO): NO